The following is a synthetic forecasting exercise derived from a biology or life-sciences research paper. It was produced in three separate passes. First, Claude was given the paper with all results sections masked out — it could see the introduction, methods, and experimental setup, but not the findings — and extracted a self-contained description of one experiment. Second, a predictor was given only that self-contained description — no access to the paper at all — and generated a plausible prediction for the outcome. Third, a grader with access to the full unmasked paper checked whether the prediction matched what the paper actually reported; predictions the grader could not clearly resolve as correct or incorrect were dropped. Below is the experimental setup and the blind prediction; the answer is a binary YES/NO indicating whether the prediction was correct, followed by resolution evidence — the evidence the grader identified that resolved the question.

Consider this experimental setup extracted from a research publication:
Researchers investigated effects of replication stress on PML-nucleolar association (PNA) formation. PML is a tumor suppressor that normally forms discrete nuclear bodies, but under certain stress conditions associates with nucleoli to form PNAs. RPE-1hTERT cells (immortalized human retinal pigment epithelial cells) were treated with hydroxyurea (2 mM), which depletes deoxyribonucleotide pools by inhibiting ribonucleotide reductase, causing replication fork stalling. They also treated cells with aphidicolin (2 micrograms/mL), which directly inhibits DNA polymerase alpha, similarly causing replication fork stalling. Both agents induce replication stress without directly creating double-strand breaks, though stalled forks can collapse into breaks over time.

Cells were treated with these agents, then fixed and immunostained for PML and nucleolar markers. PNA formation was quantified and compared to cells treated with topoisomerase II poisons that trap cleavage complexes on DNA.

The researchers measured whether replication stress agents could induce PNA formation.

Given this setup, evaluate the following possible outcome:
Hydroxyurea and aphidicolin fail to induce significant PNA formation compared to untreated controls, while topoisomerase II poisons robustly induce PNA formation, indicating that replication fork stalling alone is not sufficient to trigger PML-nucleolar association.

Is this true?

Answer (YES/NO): YES